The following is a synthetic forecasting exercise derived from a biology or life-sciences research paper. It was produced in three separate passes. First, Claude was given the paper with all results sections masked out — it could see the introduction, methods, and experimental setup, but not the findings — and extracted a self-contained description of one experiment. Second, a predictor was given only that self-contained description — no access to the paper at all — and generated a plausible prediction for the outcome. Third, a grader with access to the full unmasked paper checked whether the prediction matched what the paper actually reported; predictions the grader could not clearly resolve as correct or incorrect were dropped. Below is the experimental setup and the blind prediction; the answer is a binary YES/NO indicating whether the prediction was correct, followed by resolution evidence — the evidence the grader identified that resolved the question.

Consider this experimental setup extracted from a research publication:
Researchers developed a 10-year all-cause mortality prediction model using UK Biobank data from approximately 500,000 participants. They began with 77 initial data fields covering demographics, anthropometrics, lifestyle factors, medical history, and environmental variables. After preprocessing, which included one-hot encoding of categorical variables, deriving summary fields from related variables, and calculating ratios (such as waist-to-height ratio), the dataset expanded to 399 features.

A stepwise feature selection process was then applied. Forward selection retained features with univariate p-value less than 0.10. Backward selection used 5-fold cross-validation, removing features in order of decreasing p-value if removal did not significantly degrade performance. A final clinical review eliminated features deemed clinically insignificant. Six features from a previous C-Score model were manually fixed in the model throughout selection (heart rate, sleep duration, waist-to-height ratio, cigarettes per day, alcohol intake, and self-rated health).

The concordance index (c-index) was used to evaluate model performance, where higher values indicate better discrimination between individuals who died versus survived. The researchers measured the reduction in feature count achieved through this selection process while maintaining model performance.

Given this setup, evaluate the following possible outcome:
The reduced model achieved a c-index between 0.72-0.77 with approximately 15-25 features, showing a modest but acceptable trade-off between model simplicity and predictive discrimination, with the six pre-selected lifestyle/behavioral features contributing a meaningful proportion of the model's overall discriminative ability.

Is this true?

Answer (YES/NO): NO